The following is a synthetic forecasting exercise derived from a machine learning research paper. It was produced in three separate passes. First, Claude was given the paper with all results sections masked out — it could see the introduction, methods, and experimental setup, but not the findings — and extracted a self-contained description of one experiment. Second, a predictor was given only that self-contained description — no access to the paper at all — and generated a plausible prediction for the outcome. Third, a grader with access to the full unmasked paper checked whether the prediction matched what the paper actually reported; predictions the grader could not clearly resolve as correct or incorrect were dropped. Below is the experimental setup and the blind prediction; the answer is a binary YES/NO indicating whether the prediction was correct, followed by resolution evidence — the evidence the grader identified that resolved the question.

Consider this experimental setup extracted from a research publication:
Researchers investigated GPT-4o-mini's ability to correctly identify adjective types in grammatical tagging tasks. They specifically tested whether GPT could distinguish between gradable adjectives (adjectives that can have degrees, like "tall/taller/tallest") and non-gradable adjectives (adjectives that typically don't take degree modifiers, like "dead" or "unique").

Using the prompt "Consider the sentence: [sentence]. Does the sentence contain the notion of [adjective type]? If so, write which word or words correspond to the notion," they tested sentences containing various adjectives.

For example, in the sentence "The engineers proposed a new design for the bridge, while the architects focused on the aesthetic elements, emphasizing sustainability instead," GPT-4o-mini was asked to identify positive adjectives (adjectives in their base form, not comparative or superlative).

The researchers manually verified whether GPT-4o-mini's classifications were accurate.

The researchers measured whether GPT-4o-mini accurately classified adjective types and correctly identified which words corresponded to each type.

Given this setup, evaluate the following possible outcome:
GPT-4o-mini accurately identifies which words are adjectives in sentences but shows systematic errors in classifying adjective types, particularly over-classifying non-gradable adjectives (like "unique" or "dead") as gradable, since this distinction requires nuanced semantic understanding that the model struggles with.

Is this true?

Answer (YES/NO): NO